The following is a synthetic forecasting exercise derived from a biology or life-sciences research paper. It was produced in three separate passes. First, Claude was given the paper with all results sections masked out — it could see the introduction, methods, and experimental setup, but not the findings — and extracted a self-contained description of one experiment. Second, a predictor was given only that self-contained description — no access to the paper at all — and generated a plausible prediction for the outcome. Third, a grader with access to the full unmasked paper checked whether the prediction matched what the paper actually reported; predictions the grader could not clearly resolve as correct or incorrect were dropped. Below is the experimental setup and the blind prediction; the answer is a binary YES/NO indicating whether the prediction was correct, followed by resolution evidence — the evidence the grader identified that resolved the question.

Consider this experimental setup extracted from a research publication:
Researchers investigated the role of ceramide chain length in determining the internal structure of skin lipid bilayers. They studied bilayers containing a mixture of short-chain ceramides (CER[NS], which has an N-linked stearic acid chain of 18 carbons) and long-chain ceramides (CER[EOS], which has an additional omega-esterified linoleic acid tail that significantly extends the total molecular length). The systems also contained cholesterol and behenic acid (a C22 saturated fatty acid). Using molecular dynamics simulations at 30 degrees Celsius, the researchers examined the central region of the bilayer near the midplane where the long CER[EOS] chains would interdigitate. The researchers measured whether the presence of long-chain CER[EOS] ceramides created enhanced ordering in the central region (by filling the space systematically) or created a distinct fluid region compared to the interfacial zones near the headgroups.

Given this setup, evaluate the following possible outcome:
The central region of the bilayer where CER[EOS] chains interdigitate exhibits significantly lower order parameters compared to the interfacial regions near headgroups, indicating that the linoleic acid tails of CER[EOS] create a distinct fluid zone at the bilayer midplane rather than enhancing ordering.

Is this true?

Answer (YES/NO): YES